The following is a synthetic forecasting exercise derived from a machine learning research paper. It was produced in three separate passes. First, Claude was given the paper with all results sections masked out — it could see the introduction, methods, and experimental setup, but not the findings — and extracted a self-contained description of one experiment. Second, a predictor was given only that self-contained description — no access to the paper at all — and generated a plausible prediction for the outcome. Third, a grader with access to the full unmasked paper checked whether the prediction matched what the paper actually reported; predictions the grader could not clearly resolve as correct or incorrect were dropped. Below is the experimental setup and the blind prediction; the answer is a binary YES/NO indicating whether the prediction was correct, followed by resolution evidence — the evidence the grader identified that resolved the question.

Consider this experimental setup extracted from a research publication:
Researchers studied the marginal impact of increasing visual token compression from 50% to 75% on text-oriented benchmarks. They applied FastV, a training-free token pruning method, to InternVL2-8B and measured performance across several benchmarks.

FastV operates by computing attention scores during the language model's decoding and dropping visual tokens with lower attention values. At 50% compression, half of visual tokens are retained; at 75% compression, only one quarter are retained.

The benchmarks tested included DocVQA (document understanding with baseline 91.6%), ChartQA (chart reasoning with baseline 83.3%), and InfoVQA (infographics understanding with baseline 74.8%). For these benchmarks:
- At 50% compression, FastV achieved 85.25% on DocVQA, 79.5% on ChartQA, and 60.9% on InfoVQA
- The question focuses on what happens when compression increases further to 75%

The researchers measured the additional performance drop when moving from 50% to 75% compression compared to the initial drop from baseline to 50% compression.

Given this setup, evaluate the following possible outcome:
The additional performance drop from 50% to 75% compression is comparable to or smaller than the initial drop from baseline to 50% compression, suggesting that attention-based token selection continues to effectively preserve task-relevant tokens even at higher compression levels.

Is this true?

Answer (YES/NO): NO